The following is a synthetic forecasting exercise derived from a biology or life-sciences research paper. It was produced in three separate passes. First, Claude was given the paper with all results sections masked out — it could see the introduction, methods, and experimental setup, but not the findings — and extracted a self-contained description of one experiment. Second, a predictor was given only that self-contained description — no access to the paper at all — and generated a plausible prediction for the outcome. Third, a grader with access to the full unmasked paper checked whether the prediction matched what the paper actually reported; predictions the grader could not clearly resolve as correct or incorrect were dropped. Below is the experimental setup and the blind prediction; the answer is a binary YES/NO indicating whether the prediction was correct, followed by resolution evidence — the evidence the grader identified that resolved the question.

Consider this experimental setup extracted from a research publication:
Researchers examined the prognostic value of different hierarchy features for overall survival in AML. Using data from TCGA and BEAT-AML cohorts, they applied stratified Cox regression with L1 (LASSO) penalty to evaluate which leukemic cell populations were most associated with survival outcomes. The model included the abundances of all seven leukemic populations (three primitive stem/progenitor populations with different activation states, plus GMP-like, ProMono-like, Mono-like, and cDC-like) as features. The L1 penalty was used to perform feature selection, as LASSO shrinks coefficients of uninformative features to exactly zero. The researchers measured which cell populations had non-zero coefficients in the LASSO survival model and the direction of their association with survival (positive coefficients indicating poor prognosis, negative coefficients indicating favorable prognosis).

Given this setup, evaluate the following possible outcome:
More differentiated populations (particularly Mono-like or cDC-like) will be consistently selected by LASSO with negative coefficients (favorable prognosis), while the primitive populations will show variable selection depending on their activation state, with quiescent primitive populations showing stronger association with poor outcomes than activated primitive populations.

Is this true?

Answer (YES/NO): NO